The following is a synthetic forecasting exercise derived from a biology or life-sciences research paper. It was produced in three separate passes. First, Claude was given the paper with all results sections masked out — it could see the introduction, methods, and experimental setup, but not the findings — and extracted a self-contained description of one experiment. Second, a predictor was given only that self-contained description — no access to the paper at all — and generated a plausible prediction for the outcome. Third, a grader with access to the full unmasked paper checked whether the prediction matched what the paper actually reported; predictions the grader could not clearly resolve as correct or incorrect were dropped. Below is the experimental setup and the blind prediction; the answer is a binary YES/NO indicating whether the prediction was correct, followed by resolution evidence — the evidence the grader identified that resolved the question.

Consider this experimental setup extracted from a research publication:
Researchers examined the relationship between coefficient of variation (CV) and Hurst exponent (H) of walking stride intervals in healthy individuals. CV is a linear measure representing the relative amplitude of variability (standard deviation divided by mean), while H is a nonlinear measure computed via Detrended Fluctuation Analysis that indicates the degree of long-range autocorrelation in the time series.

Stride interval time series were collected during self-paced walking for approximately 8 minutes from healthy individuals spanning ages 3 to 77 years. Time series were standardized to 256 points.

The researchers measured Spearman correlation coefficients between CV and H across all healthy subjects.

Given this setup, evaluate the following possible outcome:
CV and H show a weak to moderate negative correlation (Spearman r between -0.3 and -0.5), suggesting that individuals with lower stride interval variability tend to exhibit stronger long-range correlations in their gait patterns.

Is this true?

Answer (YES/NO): NO